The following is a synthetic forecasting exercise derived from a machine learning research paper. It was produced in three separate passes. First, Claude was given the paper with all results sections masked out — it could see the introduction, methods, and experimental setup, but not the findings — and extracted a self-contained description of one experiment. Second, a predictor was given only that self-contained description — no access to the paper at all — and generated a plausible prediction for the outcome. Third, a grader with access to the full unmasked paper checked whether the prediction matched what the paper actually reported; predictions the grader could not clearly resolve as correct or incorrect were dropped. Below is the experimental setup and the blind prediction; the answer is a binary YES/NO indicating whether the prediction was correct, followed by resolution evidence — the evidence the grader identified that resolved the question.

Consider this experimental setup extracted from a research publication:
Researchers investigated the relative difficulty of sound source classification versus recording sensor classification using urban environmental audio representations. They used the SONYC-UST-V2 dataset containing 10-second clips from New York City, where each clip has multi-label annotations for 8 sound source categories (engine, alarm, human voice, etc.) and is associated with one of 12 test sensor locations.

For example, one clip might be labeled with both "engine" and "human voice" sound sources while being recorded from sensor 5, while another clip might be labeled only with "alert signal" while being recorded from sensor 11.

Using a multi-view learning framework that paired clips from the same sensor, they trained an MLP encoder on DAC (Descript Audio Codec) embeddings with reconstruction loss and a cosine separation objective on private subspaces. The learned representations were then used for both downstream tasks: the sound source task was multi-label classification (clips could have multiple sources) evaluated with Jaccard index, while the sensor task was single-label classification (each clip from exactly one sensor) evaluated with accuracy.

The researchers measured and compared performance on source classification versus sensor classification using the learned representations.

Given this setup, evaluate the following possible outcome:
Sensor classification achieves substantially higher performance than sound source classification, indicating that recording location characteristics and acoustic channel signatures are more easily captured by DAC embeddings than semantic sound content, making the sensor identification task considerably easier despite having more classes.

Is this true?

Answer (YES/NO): YES